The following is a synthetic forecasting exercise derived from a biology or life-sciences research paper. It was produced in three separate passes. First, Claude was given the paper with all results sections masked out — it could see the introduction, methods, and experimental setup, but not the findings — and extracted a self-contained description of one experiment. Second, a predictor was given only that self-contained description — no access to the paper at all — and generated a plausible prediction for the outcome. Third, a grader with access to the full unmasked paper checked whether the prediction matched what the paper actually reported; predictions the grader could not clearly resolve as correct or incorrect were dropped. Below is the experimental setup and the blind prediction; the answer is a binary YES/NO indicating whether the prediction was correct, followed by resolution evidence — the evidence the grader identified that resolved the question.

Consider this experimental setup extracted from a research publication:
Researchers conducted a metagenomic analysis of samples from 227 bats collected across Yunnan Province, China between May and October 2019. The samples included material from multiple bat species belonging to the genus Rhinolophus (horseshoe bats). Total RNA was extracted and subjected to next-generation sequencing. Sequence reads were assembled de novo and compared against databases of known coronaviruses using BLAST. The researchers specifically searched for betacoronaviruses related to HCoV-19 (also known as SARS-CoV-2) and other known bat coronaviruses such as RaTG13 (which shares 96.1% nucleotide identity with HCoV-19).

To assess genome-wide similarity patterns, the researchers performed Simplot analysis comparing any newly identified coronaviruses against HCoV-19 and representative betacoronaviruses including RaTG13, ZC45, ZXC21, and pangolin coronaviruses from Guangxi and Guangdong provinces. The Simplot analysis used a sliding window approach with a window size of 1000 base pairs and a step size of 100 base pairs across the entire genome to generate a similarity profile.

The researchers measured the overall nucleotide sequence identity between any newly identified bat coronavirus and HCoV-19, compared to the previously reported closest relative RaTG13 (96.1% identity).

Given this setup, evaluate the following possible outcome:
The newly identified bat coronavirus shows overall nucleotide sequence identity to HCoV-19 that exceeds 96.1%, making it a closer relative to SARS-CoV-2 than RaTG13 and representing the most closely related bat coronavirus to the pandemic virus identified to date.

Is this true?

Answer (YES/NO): NO